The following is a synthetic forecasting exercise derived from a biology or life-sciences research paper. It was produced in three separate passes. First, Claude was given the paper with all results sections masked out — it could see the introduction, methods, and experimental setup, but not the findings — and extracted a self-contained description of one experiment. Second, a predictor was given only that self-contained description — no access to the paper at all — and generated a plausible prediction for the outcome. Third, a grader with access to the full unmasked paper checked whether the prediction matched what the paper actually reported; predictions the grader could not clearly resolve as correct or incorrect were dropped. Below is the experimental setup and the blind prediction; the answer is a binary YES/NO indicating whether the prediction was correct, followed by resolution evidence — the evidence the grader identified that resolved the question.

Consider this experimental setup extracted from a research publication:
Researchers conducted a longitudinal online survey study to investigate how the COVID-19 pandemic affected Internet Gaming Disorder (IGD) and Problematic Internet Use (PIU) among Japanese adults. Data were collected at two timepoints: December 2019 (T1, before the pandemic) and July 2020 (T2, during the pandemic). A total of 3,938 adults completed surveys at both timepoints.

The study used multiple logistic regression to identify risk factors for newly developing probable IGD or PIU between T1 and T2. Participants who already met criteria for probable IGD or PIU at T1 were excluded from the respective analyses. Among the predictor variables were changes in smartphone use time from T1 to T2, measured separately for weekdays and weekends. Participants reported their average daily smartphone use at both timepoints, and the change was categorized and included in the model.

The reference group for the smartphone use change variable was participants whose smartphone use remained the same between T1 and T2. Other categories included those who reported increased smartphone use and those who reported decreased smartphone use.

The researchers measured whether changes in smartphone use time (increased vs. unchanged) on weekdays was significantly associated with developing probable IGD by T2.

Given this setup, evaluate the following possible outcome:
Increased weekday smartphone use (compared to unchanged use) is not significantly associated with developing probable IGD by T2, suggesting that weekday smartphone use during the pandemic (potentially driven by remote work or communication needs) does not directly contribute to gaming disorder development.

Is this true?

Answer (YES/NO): YES